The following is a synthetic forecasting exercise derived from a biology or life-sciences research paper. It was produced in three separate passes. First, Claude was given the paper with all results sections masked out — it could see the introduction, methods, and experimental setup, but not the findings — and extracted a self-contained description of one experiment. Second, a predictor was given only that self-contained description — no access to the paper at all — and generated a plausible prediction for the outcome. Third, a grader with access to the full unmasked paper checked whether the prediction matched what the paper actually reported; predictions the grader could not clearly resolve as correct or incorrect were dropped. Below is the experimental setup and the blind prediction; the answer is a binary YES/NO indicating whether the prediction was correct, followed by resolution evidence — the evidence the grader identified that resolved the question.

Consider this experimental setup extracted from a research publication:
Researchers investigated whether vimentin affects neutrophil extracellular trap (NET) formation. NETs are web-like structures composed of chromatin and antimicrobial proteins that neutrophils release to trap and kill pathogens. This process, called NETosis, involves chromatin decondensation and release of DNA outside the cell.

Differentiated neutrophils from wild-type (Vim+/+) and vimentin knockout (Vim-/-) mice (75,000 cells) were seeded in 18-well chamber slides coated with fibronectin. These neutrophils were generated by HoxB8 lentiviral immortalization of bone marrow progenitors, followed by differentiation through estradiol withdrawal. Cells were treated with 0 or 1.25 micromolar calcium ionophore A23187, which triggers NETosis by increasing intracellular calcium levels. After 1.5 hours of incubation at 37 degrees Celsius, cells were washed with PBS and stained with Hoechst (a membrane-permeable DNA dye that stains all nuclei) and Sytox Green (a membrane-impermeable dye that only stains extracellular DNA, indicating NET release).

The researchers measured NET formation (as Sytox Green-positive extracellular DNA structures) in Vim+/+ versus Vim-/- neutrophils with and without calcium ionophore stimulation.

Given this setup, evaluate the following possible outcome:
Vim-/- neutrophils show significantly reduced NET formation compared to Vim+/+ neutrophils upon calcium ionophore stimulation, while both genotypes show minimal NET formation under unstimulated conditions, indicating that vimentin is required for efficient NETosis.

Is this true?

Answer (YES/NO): NO